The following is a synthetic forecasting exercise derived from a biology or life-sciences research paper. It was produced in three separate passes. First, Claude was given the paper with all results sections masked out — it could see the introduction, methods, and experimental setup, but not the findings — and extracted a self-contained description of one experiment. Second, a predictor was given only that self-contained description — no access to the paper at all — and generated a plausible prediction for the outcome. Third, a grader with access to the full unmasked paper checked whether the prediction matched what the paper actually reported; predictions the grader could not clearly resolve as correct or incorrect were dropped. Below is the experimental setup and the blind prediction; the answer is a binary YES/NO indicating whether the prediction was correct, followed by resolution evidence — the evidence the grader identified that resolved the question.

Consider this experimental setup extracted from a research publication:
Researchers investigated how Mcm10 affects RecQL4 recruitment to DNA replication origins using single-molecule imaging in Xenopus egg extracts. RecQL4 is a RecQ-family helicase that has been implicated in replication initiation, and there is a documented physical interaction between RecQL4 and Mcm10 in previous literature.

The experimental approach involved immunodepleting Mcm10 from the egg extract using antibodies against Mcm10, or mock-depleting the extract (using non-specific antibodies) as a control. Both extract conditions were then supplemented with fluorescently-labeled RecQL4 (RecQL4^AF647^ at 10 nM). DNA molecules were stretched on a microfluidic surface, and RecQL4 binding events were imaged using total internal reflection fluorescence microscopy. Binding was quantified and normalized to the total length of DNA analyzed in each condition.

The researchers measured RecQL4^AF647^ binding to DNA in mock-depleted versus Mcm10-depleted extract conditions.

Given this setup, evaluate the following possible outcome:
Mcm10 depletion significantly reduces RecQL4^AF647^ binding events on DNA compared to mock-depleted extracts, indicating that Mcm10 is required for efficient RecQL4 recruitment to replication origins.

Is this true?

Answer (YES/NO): YES